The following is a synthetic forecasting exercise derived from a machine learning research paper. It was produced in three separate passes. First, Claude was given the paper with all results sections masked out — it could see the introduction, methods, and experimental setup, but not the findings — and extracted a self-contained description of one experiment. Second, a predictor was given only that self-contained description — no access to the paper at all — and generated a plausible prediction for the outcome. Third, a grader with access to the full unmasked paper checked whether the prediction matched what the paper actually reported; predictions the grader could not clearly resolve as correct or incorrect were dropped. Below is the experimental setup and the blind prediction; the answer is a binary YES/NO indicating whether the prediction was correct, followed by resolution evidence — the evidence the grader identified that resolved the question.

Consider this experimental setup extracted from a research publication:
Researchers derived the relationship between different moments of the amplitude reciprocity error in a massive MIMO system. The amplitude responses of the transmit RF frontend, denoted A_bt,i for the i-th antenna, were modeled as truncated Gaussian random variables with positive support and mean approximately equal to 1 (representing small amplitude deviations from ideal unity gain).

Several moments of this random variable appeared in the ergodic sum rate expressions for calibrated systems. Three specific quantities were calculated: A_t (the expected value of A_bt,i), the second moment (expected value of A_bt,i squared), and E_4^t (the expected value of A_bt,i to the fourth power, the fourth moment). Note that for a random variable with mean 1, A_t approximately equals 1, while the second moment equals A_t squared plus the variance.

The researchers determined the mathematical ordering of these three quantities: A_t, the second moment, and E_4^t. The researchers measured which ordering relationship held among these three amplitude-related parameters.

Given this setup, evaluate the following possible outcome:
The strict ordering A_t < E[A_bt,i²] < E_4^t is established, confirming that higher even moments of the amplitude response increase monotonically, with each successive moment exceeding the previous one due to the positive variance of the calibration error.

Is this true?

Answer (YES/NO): NO